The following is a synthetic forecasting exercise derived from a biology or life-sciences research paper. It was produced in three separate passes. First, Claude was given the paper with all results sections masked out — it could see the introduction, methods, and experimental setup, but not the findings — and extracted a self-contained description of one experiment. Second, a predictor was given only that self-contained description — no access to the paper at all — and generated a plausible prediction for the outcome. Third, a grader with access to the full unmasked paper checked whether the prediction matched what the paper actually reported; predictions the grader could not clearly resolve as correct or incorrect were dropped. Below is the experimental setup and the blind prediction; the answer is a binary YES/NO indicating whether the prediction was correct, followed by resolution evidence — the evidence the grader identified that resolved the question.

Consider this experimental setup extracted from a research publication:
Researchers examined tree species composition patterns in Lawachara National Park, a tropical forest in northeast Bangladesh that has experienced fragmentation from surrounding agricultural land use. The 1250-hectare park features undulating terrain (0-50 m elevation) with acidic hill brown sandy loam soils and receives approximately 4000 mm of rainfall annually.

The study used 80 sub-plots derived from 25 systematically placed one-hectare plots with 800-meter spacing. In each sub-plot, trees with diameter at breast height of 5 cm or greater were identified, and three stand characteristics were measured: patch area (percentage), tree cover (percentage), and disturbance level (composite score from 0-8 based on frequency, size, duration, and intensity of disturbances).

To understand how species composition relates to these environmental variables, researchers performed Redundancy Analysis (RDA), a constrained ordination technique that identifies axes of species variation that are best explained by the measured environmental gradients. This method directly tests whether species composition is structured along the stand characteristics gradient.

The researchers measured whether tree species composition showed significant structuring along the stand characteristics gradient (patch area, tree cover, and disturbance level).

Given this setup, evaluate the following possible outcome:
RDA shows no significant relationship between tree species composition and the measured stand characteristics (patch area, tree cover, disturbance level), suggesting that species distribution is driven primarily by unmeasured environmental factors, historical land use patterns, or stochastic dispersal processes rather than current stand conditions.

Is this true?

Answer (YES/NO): NO